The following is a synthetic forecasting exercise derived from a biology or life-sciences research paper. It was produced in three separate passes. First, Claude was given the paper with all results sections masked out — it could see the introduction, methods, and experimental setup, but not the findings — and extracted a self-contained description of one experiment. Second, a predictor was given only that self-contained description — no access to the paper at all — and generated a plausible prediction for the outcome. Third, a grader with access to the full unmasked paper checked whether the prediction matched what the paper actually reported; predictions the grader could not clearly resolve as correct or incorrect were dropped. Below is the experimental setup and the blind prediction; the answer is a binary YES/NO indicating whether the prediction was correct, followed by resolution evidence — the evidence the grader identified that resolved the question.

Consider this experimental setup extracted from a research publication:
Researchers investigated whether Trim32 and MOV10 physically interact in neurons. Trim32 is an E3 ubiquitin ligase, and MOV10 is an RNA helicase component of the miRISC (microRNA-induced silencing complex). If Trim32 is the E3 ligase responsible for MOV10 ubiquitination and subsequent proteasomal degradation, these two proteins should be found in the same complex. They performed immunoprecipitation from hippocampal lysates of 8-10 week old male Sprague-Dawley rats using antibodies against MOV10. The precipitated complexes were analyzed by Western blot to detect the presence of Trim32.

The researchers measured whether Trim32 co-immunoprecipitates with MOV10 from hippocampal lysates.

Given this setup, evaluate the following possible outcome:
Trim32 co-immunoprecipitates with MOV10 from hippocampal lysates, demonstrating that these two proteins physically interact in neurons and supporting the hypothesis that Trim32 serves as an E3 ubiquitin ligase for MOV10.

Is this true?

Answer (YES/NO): YES